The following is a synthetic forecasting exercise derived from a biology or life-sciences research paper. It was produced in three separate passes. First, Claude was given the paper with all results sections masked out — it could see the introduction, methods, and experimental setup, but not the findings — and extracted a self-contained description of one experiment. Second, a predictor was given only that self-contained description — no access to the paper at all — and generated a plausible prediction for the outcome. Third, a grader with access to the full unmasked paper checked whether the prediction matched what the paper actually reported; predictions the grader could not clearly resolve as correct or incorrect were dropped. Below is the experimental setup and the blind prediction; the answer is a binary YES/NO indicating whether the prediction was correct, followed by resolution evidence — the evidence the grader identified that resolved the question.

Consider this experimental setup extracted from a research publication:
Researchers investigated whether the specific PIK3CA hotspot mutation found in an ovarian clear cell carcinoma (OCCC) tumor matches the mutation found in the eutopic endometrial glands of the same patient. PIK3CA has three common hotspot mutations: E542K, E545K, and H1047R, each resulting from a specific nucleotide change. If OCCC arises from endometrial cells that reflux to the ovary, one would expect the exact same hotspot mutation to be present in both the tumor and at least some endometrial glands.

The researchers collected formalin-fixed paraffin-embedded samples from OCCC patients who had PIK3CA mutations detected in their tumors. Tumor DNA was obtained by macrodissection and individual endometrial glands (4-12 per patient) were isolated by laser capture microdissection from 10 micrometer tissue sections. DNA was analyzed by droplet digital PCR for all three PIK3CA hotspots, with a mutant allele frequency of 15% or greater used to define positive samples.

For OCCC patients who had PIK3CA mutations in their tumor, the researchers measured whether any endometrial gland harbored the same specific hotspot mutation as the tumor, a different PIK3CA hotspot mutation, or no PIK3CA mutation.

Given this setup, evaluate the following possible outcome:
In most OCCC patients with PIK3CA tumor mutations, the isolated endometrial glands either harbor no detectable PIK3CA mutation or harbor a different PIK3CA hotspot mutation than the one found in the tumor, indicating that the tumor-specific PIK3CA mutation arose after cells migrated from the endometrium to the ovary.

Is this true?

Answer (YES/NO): NO